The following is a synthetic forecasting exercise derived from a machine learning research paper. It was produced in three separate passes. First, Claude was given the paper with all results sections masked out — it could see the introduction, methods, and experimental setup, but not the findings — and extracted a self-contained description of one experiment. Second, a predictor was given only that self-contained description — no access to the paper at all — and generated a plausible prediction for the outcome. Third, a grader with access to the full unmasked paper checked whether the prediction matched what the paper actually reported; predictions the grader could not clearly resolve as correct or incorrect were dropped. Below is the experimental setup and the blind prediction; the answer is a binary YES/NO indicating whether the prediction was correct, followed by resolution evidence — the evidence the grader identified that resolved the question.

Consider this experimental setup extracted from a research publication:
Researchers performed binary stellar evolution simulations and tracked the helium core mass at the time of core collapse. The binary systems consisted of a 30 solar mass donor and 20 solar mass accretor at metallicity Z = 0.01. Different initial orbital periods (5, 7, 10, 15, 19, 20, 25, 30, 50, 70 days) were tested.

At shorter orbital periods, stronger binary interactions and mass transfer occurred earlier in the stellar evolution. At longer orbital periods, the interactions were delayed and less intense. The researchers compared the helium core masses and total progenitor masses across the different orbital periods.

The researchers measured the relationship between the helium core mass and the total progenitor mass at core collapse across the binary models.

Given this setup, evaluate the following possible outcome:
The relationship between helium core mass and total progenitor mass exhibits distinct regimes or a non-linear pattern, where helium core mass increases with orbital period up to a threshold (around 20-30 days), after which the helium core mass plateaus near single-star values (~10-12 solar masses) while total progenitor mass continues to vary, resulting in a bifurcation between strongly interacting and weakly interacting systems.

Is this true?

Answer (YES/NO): NO